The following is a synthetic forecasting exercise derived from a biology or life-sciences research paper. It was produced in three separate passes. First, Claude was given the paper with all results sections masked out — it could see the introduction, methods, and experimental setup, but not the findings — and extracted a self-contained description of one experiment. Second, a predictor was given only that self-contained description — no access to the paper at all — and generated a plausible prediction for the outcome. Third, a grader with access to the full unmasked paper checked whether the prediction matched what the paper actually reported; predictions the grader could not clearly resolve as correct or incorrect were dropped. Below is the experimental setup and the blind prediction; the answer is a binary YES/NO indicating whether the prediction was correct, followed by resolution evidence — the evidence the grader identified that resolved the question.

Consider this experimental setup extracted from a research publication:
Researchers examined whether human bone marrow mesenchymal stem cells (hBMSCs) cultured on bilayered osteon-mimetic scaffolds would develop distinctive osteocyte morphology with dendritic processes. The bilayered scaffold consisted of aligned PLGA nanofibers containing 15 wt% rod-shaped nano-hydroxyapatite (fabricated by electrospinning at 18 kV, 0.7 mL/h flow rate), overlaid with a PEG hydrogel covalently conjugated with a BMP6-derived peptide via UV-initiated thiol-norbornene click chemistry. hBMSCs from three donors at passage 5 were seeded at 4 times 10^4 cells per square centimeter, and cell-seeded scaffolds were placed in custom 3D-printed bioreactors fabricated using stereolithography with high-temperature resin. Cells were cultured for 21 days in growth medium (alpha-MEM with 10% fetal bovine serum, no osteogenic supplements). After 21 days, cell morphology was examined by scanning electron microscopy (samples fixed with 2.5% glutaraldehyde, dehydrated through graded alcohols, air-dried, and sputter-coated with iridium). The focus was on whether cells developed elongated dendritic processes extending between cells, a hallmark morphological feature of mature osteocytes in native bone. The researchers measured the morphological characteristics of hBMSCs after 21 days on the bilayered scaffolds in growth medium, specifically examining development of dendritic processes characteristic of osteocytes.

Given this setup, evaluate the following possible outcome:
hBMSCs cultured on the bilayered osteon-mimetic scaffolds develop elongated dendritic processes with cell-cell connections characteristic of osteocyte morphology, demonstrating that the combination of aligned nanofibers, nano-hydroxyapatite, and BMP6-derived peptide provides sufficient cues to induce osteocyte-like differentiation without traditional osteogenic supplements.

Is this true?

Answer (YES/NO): YES